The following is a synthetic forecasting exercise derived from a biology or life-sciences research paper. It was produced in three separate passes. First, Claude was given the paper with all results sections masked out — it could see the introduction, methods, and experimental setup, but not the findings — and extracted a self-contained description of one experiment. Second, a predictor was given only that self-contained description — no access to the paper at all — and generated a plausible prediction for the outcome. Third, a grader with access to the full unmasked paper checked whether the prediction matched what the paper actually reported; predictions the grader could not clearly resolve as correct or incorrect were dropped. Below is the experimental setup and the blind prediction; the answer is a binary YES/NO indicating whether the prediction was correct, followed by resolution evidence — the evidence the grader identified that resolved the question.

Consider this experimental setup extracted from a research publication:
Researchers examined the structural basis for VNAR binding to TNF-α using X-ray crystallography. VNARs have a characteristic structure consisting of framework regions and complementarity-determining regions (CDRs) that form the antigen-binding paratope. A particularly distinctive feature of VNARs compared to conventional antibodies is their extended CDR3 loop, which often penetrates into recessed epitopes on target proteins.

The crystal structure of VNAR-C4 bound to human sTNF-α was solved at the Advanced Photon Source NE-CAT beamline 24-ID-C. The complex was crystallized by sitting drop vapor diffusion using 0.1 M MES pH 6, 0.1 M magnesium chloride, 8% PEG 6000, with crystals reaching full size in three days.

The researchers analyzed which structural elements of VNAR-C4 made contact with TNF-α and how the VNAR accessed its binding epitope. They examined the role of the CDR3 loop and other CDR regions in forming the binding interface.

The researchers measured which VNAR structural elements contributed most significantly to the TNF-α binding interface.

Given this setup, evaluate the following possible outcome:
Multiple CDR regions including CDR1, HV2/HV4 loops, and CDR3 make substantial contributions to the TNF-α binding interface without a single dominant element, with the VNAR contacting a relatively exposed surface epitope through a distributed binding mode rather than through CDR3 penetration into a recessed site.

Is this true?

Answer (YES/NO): NO